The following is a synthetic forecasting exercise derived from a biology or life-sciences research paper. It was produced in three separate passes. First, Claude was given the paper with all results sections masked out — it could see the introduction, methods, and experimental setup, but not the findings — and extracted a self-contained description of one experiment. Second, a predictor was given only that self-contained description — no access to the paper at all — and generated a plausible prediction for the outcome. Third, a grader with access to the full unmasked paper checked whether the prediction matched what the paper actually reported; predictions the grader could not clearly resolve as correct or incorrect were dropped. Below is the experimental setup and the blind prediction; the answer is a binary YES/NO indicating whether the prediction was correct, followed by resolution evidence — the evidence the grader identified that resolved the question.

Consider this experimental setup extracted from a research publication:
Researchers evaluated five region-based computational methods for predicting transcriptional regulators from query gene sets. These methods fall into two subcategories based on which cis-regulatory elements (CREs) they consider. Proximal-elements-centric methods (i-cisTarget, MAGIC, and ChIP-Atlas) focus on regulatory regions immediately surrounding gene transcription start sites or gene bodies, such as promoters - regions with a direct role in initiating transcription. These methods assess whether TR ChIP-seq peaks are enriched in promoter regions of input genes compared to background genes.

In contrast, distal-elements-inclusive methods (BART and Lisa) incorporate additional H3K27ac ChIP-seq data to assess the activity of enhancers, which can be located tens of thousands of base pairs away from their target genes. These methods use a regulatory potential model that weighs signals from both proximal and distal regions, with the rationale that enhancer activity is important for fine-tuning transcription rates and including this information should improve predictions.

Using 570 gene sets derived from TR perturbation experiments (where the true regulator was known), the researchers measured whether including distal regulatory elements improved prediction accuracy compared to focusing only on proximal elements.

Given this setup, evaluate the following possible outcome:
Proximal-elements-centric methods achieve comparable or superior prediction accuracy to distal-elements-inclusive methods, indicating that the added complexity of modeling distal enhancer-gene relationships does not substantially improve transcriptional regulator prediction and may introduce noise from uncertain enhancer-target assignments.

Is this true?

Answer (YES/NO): NO